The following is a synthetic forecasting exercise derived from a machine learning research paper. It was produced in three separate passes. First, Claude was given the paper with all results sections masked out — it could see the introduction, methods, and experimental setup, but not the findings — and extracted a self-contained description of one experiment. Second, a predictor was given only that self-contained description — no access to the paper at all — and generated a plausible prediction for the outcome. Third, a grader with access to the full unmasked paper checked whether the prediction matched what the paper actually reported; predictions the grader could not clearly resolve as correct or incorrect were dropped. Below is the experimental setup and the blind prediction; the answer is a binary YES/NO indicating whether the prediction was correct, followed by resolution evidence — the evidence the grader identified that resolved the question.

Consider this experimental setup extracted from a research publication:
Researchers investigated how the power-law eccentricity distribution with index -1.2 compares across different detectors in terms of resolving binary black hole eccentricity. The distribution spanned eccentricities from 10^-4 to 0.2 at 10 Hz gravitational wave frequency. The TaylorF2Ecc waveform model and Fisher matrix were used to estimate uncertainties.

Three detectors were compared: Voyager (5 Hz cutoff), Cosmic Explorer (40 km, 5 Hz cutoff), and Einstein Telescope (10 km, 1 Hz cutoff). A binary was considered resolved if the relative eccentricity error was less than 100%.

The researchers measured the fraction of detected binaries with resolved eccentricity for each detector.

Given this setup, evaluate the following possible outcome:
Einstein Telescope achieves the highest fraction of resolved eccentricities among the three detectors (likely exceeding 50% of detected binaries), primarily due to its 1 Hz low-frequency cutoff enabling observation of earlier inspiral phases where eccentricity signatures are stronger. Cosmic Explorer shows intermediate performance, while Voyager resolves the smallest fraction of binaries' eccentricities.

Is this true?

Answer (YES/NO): NO